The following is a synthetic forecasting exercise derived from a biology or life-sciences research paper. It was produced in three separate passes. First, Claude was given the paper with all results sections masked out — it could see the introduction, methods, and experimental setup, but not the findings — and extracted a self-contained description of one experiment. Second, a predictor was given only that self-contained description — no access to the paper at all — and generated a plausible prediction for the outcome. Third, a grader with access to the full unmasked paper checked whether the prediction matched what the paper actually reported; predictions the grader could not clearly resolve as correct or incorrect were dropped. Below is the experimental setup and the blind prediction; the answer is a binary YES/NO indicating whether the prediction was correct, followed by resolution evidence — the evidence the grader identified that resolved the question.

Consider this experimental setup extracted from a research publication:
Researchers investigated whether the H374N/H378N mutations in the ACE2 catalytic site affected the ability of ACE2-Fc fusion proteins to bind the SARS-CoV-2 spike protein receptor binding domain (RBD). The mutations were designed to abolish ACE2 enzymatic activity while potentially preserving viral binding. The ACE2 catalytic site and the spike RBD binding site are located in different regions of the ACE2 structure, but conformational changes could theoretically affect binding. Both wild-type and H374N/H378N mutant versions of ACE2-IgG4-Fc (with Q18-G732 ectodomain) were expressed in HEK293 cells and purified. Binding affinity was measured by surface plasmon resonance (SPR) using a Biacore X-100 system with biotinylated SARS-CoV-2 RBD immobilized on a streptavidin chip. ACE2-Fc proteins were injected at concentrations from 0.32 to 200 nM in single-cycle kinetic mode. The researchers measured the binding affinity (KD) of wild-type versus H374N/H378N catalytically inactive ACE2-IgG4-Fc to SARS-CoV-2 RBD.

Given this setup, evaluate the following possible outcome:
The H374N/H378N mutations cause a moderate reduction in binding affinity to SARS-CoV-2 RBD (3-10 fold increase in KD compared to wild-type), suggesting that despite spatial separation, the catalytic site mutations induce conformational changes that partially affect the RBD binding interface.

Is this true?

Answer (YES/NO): NO